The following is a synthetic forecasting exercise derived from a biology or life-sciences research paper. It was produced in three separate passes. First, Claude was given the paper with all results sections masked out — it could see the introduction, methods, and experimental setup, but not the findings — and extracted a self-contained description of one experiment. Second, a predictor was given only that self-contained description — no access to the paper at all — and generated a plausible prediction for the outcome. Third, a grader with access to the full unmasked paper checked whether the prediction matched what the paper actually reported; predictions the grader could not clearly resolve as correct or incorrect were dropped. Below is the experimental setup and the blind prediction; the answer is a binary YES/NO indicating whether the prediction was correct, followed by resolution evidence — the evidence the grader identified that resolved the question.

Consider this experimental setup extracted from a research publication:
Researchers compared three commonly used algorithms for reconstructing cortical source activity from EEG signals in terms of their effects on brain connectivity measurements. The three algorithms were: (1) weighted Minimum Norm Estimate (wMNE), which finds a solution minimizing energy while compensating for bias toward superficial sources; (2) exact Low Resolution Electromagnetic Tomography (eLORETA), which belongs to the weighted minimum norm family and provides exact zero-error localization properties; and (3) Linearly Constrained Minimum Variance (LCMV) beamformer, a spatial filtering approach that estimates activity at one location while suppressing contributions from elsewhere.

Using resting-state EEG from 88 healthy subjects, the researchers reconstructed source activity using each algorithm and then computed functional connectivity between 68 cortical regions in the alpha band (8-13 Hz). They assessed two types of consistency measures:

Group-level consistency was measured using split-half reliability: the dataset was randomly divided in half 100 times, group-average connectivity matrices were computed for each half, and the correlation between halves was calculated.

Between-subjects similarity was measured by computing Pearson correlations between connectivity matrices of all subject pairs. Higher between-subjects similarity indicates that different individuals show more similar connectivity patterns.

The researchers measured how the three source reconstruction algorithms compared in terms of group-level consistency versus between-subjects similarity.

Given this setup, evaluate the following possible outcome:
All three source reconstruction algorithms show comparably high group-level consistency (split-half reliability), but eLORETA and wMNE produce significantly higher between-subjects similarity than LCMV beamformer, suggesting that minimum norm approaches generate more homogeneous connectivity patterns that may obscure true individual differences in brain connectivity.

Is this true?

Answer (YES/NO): NO